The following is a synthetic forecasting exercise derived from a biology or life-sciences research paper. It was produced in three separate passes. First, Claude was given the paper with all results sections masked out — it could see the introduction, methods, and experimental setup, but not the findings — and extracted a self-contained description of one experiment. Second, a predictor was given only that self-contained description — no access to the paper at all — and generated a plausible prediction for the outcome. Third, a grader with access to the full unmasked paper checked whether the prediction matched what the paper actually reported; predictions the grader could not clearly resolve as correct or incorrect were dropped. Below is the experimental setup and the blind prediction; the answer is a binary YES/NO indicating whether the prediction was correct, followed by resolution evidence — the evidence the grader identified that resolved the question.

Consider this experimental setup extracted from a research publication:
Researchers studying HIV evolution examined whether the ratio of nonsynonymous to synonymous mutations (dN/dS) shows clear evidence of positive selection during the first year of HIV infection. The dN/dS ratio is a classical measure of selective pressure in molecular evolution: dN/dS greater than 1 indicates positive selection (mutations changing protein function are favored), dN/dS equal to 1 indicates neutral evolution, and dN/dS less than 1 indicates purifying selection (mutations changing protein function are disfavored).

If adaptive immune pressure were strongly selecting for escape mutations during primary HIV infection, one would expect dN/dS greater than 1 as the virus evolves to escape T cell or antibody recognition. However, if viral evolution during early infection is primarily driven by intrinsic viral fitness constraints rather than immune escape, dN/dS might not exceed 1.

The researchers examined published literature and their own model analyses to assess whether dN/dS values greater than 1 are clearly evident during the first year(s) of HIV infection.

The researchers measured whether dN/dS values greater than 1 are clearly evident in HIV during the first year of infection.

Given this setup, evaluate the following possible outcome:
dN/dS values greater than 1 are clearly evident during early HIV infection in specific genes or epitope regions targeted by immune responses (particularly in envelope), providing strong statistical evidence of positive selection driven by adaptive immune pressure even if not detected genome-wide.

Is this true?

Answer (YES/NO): NO